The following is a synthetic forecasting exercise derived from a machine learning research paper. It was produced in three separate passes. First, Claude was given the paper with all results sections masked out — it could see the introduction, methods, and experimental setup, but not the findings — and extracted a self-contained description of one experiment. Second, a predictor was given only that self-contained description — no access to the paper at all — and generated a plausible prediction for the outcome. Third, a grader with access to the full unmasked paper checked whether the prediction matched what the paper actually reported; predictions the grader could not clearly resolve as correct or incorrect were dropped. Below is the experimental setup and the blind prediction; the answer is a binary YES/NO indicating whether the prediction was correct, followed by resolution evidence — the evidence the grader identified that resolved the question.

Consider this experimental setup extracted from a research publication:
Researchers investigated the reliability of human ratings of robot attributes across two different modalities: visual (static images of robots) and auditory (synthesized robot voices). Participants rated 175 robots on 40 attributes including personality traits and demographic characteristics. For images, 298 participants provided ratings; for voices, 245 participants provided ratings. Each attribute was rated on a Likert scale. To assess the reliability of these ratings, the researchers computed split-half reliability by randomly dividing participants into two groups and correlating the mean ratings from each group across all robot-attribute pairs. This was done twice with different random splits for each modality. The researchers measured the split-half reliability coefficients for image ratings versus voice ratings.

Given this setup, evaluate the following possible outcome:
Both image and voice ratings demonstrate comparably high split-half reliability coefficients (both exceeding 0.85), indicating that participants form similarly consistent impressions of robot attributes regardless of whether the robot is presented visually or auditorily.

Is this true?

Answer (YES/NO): NO